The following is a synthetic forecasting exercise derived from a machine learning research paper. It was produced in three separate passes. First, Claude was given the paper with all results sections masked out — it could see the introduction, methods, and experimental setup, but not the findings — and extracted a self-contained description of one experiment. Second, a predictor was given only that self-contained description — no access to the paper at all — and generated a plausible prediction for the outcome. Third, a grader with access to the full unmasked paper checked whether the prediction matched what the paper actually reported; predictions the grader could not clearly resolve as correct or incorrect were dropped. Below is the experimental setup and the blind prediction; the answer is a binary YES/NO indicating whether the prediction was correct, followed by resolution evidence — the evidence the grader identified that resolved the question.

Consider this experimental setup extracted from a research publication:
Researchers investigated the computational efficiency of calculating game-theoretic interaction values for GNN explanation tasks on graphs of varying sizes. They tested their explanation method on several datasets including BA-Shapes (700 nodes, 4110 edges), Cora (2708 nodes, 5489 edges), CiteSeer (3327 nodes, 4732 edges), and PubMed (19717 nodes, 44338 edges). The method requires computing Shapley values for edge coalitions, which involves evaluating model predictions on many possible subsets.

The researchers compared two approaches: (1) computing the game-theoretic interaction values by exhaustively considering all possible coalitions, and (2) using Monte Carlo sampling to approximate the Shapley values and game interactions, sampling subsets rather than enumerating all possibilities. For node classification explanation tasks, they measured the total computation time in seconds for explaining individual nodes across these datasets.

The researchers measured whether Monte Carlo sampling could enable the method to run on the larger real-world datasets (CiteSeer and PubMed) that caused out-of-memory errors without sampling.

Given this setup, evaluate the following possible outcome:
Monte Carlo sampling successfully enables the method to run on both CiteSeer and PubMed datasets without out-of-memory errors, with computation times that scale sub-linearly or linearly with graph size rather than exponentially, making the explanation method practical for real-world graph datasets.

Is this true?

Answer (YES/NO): YES